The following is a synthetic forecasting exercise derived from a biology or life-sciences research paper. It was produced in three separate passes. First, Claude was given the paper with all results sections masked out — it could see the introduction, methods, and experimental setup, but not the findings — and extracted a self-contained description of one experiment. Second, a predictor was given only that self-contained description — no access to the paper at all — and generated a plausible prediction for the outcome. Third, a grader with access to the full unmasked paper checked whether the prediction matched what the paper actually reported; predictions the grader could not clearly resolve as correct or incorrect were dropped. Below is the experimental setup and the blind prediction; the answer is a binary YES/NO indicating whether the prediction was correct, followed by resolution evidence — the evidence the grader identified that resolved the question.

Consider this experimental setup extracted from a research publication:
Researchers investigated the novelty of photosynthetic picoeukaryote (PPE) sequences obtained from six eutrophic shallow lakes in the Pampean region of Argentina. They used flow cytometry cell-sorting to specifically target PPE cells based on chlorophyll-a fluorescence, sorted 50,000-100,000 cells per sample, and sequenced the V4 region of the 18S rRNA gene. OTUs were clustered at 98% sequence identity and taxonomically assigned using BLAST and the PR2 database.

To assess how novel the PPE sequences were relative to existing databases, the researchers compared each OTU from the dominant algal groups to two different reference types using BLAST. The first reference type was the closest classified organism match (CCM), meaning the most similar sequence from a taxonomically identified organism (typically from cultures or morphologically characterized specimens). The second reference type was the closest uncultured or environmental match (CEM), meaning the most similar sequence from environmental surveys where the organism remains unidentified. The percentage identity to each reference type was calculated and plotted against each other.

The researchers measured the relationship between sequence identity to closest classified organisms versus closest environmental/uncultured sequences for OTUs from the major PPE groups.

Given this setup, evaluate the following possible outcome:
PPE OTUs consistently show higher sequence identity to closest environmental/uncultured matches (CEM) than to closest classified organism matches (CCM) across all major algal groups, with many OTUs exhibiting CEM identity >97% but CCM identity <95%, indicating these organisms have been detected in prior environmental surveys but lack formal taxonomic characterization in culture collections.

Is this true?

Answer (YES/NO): NO